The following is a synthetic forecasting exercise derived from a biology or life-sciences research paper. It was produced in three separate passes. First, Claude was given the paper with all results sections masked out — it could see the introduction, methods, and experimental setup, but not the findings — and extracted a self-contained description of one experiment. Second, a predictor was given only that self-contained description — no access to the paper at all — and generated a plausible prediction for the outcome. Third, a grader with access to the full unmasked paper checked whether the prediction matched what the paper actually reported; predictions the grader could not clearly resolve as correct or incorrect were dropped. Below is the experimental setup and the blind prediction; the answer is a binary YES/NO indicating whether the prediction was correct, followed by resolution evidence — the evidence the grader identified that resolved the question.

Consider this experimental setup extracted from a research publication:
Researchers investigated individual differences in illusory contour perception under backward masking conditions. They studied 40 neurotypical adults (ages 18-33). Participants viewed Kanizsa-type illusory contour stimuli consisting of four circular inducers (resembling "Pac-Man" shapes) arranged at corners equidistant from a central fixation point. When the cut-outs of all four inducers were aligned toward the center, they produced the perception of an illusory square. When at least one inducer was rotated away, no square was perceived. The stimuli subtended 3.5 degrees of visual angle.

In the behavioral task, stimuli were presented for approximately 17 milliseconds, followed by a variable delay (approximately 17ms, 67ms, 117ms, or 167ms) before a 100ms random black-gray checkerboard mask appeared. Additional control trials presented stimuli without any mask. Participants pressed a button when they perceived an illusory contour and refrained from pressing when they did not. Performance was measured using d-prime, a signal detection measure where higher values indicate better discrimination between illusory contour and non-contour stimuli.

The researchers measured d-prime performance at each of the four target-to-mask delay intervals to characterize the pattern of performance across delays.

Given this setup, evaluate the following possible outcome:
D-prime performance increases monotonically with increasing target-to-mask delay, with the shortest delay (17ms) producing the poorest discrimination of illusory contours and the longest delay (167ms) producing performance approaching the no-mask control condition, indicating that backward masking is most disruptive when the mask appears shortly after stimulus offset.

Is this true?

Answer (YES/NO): YES